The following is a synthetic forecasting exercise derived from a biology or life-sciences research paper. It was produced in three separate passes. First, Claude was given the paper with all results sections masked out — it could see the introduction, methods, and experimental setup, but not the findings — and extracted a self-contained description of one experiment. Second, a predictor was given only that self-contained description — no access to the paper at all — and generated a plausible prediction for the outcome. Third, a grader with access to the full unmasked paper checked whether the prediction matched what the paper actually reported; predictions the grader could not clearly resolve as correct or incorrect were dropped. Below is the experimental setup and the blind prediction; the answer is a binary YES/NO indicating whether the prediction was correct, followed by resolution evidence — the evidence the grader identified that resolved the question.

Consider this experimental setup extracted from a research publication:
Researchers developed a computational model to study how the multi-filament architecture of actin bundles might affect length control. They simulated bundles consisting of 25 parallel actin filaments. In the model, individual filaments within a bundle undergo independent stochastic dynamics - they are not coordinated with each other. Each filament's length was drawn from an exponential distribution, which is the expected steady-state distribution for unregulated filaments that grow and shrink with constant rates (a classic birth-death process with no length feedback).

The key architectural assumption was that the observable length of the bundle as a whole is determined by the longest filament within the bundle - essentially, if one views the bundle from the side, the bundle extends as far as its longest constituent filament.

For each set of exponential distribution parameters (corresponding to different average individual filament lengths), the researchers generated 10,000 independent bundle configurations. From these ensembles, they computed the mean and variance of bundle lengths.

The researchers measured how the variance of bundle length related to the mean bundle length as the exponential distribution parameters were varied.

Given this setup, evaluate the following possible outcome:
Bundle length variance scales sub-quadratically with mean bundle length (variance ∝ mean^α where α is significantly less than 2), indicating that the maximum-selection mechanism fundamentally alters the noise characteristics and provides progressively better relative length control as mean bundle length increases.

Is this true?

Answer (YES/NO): NO